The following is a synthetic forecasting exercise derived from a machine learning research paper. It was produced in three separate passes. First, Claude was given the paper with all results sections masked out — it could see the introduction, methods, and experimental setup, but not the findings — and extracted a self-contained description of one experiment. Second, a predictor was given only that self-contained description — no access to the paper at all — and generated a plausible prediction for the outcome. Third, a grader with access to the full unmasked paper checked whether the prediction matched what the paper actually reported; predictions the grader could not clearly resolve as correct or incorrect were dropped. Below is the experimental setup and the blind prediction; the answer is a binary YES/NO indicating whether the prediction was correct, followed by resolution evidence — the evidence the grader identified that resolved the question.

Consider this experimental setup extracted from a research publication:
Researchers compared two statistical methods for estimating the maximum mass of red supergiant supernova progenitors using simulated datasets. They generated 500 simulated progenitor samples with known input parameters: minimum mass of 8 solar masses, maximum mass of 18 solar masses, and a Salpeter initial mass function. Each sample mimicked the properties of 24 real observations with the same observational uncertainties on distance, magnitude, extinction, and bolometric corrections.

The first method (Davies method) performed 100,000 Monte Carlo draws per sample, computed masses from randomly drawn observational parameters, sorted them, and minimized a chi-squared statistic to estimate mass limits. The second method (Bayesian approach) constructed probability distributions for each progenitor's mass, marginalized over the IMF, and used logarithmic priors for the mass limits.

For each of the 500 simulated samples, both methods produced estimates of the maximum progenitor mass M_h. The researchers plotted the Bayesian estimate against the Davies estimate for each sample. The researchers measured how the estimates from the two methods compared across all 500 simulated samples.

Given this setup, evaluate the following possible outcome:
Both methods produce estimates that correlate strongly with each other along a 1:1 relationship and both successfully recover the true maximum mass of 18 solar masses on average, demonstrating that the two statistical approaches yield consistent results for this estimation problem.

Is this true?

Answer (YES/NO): NO